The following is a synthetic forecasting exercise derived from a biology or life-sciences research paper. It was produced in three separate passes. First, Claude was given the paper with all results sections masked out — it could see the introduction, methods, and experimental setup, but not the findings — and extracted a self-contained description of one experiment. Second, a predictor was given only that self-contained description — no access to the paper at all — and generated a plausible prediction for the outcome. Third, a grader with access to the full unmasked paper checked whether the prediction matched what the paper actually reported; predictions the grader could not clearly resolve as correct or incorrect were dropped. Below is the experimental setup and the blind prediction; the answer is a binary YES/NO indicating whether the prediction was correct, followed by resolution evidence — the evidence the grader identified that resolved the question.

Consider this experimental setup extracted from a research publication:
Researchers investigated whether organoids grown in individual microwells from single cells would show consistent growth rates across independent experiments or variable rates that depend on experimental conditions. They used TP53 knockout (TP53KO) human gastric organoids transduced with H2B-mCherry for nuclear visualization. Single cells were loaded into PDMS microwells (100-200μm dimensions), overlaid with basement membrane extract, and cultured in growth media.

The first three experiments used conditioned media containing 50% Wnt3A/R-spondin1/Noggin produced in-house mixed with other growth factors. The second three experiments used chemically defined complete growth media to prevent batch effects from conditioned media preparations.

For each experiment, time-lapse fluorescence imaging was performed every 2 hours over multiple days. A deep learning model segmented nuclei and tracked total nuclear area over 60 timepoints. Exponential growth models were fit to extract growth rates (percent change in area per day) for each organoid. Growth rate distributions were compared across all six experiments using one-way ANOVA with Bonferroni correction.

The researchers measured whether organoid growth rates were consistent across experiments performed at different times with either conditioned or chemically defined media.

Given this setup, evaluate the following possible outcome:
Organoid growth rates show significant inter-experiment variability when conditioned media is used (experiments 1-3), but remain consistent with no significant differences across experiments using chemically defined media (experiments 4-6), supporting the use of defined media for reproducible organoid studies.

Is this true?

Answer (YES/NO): NO